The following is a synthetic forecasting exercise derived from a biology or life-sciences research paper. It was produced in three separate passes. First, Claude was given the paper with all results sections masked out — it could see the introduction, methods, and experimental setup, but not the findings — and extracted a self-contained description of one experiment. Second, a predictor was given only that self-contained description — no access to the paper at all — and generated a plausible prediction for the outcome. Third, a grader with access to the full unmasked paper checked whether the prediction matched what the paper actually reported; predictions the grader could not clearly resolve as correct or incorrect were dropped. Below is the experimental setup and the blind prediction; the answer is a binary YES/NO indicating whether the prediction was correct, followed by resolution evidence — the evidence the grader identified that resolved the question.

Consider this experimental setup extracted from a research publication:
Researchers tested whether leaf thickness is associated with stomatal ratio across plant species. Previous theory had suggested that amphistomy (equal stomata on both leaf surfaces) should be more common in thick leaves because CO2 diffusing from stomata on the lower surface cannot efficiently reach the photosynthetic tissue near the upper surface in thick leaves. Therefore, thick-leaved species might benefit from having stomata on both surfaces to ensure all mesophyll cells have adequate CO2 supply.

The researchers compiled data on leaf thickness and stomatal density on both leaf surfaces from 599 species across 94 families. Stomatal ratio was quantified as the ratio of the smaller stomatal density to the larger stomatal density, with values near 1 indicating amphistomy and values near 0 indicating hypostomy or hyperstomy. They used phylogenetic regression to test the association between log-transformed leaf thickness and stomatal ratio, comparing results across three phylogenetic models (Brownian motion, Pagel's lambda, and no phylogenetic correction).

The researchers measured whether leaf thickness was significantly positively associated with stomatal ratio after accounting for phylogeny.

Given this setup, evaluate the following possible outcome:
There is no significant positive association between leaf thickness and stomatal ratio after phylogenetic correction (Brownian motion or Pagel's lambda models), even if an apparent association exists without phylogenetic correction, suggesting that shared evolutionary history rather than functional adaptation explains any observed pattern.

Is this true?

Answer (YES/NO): NO